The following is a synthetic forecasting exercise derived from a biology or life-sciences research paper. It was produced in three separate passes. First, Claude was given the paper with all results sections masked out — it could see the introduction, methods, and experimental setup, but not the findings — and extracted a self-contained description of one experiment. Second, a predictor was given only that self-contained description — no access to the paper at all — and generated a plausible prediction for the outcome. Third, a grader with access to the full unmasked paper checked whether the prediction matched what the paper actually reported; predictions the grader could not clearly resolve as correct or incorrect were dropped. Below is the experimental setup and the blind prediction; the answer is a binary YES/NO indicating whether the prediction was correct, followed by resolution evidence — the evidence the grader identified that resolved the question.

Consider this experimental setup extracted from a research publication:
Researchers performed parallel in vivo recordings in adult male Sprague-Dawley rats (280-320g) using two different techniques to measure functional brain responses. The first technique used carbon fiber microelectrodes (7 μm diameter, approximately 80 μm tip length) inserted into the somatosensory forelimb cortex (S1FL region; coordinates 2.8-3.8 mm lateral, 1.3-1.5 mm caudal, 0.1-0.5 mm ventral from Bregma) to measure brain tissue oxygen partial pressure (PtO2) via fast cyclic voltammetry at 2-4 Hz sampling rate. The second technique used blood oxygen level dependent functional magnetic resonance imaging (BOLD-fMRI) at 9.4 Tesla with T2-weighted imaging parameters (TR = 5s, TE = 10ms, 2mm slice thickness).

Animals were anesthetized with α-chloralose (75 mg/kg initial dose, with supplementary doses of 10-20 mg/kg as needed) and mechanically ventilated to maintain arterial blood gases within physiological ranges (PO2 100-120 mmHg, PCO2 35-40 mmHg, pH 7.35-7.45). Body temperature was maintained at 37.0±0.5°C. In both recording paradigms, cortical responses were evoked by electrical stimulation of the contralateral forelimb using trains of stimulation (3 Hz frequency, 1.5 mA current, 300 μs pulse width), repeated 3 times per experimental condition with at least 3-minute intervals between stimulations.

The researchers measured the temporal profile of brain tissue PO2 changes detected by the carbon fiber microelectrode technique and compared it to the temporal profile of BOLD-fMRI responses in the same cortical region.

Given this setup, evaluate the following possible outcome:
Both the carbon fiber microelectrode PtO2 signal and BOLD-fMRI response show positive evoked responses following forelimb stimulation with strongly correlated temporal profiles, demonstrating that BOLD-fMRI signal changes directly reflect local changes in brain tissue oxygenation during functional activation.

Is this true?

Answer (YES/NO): YES